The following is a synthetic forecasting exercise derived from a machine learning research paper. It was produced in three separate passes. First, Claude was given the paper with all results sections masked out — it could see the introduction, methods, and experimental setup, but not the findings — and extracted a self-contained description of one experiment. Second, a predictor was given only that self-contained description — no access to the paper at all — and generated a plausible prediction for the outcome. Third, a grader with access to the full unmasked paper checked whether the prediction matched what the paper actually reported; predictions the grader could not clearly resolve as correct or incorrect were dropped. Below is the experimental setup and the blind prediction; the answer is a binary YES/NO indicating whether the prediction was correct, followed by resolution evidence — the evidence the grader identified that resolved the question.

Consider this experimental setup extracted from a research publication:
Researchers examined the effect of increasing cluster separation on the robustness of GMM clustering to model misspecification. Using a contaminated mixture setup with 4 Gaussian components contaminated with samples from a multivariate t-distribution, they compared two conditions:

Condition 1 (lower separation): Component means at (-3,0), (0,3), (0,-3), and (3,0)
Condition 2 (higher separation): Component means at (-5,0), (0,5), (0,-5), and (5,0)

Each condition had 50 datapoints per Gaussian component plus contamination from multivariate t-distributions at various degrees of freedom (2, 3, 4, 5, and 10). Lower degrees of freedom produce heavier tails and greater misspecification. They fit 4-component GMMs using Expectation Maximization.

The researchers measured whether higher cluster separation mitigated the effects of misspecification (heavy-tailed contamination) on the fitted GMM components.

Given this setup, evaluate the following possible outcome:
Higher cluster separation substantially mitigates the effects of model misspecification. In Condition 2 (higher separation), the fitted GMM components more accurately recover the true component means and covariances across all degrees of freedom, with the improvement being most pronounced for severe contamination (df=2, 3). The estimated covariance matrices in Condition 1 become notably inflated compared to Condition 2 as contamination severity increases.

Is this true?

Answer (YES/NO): YES